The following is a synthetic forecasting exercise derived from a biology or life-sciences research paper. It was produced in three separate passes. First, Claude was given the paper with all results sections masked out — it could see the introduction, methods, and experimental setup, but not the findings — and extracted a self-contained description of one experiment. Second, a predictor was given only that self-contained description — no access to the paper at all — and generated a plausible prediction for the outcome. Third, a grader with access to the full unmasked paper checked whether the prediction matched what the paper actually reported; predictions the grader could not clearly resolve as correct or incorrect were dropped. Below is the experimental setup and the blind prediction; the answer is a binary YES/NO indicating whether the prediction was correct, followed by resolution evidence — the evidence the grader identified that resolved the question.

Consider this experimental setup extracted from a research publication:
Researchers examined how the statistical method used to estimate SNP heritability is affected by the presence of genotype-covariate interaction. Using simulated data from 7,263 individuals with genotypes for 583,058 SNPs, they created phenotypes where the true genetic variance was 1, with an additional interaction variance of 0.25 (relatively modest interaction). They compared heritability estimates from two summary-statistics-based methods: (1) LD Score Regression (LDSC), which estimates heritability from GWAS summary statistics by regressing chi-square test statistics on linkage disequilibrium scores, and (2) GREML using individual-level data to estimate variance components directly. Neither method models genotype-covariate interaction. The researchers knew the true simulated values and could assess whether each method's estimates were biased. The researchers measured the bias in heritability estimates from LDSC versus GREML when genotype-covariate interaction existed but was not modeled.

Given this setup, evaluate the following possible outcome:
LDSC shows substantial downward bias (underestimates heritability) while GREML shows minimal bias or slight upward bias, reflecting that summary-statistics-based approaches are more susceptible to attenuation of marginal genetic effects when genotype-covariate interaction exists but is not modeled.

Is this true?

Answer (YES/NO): NO